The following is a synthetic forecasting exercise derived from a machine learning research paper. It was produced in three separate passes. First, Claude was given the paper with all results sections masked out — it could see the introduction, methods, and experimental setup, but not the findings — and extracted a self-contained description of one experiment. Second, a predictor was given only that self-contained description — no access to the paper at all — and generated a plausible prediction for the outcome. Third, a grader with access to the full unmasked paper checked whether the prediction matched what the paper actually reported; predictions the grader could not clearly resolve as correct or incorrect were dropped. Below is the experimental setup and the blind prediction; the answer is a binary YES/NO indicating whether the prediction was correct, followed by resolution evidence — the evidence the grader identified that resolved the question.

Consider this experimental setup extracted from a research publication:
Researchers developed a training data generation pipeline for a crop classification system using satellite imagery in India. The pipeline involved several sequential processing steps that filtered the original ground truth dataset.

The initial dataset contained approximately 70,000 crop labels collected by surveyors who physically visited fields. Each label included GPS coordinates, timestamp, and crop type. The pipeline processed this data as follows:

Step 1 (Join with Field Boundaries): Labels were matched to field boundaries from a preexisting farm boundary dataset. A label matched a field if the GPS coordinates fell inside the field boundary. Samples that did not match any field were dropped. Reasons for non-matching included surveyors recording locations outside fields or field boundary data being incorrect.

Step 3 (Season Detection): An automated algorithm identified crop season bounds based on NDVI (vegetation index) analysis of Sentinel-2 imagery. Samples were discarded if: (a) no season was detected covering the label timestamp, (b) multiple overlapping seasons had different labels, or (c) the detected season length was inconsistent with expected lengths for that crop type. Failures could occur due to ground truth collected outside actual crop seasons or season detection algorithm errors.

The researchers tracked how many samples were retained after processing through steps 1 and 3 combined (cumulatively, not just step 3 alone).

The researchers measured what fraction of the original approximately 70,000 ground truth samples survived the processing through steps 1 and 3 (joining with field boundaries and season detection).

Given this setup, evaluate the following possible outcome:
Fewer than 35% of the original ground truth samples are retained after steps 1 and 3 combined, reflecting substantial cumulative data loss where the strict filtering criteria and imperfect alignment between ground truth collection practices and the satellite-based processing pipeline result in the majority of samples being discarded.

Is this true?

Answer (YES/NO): NO